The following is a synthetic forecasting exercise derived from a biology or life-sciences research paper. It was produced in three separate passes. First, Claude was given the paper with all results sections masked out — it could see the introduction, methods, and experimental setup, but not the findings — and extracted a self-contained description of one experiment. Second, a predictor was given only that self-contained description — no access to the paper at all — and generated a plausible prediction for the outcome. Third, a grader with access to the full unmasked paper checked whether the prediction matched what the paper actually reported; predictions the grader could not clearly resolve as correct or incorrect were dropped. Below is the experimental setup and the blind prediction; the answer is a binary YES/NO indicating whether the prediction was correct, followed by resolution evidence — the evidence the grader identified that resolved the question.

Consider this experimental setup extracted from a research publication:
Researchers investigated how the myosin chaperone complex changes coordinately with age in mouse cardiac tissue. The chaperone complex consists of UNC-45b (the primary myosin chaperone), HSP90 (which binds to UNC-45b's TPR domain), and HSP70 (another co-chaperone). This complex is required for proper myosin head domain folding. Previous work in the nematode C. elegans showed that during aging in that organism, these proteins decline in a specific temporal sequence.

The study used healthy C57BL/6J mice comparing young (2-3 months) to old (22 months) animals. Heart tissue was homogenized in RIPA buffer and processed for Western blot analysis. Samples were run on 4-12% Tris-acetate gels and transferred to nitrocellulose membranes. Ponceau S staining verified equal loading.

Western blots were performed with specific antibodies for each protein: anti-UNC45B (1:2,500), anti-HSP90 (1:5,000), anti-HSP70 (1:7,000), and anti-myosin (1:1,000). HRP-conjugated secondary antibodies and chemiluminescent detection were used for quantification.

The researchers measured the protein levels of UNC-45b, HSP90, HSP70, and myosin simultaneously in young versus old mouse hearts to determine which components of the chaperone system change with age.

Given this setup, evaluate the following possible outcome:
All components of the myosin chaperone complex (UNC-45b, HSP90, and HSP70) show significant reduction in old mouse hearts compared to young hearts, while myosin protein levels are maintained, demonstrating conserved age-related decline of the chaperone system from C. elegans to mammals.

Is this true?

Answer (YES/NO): NO